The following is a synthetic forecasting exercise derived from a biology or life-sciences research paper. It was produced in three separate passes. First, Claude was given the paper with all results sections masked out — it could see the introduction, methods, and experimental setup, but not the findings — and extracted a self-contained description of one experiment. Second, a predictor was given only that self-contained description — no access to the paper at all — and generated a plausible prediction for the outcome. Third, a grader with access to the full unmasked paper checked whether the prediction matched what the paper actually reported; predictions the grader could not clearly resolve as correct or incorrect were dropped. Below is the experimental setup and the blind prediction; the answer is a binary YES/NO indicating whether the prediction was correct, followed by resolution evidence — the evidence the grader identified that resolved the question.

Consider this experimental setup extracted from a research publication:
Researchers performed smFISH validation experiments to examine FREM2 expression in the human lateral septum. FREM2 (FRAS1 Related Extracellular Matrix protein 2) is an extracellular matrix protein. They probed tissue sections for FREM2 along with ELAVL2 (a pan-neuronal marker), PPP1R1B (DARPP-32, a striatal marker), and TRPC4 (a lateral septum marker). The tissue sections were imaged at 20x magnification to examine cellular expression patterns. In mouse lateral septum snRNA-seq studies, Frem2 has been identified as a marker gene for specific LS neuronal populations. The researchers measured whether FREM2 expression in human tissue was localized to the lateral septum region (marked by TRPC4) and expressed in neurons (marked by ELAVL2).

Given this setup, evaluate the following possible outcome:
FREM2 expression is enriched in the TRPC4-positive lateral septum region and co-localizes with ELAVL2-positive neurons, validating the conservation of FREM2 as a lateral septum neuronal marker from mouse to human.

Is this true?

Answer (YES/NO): NO